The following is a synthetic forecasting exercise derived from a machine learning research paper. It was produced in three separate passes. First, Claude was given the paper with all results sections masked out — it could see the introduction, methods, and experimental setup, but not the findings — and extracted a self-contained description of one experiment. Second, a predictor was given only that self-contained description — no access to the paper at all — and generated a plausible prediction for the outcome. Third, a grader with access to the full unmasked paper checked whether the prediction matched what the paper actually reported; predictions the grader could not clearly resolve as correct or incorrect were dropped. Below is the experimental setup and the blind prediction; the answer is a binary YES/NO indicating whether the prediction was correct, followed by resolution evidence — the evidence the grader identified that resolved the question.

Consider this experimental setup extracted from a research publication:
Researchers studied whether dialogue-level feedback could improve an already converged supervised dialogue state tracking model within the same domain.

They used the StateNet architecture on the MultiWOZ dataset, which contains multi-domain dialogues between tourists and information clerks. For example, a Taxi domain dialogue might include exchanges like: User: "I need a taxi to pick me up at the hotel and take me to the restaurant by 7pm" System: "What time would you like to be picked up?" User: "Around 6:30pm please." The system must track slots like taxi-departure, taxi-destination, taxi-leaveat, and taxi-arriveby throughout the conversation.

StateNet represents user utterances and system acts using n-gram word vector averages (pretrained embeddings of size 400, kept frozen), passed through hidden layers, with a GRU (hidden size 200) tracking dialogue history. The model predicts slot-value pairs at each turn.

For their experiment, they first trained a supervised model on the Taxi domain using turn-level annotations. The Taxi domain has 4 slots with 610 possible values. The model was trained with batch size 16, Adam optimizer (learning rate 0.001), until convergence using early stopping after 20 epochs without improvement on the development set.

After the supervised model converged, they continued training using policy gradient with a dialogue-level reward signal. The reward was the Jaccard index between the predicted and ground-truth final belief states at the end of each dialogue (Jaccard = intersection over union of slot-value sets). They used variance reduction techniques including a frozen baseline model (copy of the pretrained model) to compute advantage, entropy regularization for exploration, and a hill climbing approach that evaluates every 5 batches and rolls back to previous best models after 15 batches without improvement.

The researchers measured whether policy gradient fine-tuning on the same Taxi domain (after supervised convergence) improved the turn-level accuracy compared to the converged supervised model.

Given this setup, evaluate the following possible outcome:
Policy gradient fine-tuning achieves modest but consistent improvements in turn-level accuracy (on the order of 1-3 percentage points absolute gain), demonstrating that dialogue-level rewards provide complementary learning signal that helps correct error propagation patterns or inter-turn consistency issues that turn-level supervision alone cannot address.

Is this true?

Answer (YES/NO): NO